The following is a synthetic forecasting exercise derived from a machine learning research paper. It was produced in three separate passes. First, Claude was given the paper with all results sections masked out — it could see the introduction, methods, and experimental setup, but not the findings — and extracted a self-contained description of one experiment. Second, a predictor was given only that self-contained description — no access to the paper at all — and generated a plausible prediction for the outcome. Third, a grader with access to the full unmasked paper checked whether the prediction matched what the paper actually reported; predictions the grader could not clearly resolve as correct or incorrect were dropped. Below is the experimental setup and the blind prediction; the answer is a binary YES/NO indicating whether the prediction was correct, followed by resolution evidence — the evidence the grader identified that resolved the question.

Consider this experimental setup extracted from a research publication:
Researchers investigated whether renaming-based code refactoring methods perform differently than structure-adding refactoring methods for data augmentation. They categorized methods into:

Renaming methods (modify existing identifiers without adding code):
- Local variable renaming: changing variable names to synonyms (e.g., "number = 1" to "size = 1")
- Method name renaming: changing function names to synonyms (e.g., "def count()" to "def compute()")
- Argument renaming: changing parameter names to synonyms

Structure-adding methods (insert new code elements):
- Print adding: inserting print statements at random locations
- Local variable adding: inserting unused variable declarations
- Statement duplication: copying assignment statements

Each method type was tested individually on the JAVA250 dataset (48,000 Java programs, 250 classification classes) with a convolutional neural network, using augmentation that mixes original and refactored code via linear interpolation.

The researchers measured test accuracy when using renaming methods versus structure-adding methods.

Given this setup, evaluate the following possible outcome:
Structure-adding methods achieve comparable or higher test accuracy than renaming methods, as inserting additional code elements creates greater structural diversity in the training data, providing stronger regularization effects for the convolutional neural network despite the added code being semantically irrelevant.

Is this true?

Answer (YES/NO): NO